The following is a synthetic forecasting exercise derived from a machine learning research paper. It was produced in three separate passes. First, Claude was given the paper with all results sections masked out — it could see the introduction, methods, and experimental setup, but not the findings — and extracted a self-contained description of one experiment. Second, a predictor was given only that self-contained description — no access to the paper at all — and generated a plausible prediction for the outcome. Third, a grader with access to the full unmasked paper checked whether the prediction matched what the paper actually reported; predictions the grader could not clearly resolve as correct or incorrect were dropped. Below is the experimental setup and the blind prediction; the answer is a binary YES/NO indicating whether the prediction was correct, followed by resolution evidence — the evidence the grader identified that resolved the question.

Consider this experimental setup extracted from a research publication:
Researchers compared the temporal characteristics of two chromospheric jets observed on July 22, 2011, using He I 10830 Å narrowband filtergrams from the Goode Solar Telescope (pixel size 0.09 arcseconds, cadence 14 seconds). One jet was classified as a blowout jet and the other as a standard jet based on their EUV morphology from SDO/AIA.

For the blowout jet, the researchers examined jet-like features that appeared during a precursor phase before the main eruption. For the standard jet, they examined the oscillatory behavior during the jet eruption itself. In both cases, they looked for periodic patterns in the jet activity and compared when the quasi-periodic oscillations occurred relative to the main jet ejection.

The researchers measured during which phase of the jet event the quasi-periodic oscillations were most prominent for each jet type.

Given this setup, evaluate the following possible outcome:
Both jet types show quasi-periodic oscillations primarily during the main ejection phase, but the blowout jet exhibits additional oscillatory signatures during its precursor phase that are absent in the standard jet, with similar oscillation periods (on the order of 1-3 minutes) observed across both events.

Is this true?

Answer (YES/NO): NO